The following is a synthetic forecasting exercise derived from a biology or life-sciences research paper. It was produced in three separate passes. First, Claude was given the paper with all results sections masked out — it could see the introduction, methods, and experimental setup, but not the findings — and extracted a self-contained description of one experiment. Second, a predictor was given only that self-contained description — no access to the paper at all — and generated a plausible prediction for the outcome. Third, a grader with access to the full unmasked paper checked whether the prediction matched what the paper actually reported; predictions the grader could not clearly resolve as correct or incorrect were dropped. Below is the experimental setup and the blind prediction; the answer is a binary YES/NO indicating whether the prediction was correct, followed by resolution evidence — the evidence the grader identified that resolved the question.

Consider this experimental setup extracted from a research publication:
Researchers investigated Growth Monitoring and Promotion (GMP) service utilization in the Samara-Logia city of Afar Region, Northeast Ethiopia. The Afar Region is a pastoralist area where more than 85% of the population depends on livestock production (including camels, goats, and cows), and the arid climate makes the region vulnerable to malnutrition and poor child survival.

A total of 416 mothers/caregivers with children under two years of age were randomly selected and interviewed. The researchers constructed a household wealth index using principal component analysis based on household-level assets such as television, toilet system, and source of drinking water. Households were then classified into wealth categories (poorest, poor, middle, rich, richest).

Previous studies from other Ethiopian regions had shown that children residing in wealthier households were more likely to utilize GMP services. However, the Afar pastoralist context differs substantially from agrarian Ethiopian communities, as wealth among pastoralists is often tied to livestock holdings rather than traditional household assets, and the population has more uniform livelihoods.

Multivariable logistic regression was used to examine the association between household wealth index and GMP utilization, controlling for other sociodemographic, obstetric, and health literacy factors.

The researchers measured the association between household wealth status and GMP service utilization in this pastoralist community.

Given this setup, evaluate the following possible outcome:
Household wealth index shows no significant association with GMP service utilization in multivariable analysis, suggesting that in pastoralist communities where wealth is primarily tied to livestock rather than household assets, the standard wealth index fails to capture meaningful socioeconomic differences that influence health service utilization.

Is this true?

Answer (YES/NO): YES